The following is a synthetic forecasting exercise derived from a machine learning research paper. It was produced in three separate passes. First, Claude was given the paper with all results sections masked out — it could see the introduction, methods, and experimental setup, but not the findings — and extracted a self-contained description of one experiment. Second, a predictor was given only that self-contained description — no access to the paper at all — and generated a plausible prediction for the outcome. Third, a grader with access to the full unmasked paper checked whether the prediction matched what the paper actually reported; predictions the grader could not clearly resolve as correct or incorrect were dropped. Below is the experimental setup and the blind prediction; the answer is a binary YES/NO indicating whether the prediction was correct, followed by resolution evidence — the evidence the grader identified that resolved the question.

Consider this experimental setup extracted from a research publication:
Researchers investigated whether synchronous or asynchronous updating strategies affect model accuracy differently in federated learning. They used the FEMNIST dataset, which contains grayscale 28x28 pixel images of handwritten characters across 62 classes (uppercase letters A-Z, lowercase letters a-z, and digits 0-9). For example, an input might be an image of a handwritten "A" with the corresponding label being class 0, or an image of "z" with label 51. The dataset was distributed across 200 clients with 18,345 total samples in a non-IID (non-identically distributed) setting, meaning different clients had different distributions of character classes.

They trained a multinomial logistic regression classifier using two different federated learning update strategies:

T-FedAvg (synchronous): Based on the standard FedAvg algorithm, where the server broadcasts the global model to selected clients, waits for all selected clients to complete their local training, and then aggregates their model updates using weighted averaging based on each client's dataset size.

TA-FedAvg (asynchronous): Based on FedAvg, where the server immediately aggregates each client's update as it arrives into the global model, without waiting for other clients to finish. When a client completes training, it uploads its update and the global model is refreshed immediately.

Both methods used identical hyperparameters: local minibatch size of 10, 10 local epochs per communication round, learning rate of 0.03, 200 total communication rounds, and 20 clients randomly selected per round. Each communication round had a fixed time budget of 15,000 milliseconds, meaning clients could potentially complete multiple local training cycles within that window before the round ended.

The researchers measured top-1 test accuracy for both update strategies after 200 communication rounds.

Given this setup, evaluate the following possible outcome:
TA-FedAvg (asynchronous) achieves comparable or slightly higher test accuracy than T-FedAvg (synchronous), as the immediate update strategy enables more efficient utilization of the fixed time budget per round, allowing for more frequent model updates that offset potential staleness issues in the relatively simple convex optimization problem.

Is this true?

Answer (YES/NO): NO